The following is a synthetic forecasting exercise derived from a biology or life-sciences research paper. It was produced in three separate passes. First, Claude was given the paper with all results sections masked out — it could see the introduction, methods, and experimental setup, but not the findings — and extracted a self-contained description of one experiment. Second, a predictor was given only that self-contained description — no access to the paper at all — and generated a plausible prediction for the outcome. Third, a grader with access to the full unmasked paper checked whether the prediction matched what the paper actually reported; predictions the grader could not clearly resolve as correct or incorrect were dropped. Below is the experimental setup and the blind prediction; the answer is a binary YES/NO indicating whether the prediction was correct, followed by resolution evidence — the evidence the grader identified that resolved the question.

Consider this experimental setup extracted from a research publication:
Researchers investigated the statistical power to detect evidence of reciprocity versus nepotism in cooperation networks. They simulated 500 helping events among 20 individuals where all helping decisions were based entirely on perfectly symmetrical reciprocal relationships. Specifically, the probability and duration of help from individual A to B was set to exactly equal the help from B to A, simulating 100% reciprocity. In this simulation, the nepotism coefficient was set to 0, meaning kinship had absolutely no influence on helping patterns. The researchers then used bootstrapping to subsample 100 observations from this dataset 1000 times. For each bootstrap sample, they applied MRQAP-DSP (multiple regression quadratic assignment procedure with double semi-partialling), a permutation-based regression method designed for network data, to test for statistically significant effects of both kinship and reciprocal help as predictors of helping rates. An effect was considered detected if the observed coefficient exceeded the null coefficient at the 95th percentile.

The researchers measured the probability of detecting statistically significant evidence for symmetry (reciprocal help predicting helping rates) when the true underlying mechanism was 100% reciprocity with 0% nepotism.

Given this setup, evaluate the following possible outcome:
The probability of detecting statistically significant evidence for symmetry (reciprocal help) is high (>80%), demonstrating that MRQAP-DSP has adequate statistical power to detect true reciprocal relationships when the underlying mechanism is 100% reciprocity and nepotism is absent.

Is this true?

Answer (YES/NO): NO